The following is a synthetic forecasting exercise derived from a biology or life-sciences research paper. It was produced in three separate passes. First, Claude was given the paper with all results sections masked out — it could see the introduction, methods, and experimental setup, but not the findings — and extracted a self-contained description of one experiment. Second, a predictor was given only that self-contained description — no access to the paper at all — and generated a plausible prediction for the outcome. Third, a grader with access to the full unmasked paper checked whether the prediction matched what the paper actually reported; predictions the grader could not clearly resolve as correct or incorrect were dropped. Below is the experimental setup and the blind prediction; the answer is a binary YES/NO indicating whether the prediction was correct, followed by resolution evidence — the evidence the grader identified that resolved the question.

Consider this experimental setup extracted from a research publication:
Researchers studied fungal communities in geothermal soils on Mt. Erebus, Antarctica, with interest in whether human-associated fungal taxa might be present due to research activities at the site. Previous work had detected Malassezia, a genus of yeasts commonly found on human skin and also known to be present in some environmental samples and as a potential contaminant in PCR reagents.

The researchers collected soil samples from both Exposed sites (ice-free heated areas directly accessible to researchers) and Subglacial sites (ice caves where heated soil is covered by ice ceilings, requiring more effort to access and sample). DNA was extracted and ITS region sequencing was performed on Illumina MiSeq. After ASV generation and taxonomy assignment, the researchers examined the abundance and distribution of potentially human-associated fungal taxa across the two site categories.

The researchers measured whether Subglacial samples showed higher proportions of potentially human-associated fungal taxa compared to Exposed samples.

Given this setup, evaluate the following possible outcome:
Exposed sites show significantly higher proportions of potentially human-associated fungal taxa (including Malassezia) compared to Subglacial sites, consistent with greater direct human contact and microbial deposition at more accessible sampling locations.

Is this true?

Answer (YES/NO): NO